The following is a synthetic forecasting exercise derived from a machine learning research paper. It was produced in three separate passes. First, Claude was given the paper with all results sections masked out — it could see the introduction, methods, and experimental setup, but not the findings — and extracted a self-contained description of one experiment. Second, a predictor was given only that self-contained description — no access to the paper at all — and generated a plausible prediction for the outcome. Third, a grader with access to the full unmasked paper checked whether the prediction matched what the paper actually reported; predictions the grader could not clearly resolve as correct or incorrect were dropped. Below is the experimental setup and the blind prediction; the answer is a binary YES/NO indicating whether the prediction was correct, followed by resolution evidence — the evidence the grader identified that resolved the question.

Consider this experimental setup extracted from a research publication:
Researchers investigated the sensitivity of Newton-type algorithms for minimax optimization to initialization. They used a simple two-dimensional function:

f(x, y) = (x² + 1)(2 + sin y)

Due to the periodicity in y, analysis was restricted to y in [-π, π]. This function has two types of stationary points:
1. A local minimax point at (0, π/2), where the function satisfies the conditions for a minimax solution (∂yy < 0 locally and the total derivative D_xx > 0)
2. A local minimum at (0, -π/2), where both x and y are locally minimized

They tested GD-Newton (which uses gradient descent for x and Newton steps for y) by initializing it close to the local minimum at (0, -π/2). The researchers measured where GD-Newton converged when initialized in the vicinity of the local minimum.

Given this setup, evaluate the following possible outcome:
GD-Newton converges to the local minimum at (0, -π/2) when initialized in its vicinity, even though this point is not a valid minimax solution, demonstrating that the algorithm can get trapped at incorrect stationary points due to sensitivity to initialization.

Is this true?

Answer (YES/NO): YES